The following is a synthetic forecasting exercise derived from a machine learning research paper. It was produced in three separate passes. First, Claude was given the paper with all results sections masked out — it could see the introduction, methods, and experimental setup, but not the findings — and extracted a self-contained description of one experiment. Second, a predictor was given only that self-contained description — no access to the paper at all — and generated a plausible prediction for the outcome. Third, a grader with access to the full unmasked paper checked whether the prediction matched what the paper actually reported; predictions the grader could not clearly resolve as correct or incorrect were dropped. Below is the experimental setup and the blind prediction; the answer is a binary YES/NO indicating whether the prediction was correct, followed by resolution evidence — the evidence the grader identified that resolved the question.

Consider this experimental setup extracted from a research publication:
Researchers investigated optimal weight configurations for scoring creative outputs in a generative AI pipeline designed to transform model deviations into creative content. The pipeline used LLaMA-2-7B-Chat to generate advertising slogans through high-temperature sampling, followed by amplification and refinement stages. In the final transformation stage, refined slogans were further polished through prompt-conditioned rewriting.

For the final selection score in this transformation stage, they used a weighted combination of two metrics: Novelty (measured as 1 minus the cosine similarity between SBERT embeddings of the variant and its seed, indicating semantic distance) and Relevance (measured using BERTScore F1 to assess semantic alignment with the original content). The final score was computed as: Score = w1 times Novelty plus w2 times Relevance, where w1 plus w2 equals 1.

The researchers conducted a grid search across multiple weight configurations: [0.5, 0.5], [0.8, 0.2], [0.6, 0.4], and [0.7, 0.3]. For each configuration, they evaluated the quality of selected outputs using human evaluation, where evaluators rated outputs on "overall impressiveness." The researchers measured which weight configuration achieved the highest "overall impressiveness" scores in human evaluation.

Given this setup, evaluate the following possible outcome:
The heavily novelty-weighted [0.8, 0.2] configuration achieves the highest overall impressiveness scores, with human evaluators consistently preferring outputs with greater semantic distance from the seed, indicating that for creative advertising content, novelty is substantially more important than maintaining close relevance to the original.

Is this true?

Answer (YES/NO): NO